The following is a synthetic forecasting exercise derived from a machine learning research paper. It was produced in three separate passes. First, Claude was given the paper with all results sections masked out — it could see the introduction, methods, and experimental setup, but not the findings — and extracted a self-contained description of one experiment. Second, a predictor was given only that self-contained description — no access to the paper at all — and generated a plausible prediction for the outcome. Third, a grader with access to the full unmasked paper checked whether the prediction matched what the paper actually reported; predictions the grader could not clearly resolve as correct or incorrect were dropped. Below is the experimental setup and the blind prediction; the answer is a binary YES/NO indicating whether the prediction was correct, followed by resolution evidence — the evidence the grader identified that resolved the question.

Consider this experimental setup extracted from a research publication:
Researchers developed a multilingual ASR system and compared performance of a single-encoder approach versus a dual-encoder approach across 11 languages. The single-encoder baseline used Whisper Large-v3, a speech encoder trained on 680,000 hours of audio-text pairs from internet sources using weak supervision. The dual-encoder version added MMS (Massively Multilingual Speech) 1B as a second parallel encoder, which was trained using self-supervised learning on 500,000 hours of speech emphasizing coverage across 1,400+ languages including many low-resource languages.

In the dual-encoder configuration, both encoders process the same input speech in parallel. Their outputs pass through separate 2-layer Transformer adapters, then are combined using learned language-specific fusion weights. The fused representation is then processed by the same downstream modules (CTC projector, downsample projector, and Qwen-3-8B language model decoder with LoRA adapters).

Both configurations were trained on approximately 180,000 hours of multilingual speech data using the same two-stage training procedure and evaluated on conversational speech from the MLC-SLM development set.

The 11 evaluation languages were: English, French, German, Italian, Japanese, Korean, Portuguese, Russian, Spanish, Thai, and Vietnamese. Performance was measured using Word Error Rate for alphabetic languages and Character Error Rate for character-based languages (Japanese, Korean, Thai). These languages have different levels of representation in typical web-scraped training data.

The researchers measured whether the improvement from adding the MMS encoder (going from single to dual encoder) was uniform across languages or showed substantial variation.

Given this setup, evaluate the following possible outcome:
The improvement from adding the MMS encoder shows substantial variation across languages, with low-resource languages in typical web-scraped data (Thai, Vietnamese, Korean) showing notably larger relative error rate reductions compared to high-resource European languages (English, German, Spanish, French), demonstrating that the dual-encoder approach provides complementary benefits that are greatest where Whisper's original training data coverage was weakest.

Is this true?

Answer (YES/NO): NO